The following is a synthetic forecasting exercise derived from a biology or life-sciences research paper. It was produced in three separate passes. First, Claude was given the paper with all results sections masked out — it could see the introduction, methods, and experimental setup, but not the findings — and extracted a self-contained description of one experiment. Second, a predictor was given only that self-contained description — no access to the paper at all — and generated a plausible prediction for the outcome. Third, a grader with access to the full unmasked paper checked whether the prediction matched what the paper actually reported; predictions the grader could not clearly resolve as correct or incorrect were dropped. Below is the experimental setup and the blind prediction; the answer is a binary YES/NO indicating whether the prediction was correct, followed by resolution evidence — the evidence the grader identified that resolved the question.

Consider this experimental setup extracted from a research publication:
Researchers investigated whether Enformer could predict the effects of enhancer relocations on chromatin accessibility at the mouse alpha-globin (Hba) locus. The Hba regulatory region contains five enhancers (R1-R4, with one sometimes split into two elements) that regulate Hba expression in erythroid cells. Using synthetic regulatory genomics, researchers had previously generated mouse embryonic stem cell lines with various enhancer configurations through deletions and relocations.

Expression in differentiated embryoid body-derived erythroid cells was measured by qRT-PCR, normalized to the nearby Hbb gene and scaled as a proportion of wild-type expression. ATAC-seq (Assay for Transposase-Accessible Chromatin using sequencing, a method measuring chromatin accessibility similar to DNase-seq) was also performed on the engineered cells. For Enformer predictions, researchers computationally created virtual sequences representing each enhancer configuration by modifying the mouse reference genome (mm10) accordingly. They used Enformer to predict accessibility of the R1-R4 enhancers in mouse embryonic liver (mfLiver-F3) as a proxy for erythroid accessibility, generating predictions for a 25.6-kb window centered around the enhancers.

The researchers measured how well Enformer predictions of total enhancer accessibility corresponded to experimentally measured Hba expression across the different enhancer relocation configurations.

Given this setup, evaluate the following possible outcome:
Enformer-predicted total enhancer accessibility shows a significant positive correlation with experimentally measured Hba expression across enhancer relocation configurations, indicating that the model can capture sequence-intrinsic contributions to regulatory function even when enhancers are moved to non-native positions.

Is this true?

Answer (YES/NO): YES